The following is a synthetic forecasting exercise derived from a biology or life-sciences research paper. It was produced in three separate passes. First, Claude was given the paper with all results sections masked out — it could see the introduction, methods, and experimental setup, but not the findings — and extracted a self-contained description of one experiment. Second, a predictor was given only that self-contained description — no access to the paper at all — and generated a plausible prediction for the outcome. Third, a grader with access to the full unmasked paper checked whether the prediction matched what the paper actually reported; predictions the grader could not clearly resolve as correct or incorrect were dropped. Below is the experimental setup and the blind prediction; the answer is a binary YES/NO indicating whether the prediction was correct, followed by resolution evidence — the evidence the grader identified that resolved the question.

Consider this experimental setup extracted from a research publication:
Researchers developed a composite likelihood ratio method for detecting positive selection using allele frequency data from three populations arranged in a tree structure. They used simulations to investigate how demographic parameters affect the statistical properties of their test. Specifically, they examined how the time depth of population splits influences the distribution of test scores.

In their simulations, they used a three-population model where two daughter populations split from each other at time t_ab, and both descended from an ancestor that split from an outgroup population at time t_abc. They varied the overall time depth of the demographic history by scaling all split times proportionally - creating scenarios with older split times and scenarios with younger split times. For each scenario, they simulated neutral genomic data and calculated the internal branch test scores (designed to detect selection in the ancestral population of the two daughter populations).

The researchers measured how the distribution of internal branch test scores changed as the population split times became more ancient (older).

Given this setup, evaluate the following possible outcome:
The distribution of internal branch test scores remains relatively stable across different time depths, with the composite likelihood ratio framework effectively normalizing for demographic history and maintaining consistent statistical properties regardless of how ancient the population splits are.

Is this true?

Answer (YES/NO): NO